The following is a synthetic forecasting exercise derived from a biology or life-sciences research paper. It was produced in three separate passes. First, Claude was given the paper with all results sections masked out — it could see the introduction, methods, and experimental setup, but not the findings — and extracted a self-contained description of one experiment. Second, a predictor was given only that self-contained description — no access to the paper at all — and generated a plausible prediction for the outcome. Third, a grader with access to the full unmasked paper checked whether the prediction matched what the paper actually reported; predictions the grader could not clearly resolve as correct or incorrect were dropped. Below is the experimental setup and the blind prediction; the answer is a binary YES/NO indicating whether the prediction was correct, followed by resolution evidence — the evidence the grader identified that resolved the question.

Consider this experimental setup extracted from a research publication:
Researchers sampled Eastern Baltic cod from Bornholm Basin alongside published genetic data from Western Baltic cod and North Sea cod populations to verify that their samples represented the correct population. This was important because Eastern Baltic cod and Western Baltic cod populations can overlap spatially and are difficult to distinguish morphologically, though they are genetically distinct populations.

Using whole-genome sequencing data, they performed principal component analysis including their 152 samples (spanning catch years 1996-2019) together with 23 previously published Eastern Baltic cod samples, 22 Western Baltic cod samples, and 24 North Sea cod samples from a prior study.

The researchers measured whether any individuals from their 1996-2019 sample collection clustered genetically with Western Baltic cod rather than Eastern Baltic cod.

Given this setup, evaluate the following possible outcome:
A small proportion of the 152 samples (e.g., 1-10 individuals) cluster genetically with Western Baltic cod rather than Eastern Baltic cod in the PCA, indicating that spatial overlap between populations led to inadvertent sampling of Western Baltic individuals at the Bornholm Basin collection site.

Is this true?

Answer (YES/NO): YES